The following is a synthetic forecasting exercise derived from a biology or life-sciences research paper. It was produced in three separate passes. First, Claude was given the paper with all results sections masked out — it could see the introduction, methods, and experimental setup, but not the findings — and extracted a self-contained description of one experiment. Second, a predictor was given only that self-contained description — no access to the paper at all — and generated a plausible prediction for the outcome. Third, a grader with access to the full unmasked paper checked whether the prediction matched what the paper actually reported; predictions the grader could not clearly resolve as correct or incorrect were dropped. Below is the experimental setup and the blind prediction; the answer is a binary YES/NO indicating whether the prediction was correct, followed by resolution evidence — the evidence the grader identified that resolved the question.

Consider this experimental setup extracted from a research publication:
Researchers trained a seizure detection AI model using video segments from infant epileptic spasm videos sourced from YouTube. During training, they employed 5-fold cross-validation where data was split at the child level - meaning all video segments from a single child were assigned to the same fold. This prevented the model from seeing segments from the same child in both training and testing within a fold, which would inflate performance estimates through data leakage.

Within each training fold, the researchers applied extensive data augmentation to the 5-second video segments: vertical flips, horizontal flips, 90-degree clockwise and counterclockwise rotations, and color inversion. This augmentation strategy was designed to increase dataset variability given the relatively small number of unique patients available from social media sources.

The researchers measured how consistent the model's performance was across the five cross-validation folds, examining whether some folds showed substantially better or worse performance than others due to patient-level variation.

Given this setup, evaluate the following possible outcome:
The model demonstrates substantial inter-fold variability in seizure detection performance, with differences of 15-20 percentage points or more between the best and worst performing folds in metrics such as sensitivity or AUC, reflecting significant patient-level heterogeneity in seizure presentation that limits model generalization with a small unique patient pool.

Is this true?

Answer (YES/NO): NO